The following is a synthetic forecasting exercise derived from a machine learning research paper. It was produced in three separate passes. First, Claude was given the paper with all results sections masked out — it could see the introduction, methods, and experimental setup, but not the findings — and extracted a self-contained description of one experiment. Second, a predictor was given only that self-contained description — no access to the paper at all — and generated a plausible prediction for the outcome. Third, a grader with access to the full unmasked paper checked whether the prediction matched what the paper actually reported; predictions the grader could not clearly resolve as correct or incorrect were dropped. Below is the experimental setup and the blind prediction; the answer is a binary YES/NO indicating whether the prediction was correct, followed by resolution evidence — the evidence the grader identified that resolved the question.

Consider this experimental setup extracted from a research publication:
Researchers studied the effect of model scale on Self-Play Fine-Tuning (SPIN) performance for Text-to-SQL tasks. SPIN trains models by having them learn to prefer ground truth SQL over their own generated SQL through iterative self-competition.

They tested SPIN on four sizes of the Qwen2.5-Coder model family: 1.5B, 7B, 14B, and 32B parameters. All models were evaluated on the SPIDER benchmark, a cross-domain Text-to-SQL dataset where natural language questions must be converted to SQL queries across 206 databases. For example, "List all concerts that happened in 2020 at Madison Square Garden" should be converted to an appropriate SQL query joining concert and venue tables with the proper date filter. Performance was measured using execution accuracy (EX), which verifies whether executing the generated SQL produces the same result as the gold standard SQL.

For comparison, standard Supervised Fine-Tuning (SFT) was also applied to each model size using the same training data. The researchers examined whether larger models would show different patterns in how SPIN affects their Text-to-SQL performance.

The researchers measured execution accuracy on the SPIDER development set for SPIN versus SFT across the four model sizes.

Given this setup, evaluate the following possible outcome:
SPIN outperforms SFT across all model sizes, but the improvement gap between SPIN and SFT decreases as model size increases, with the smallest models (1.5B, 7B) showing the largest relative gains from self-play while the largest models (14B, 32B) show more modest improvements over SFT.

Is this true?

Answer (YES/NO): NO